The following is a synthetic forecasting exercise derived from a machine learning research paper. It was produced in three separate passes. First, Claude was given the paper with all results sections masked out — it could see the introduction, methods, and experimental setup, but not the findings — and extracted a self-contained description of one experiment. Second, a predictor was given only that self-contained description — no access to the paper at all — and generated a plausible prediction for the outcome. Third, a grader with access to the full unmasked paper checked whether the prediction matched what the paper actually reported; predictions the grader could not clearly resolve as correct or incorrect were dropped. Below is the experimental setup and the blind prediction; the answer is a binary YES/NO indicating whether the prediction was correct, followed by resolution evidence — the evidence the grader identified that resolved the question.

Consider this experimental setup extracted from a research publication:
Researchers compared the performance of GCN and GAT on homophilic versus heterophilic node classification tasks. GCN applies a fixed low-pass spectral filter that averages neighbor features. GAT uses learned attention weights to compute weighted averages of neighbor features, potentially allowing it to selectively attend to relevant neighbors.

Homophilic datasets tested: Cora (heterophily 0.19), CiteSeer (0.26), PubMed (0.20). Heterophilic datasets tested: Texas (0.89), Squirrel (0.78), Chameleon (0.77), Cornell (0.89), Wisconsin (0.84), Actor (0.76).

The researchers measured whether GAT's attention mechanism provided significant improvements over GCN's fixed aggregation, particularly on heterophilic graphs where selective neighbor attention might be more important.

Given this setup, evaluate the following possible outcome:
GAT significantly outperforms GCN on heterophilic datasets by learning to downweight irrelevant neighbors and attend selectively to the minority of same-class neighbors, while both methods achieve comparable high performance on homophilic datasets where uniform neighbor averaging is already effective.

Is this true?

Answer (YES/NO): NO